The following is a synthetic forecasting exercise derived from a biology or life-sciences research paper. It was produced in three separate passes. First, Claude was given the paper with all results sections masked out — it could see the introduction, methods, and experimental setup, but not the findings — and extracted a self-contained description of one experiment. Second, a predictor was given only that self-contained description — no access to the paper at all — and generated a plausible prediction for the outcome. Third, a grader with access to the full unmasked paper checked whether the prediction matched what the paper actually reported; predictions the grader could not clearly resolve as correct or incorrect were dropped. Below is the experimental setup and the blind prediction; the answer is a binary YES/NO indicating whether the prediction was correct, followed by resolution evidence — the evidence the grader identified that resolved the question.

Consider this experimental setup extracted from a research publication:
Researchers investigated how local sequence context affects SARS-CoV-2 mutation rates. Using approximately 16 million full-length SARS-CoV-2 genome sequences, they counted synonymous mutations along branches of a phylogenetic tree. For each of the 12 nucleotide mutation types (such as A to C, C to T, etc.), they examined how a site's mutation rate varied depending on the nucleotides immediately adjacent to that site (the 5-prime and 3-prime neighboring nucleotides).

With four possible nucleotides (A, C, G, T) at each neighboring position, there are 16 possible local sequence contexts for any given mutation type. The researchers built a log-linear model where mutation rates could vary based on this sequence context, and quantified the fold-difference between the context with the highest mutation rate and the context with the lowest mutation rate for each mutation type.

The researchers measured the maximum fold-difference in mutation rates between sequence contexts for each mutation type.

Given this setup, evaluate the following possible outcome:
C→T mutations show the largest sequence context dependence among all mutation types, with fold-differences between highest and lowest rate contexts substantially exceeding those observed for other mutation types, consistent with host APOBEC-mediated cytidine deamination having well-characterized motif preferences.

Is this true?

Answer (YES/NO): NO